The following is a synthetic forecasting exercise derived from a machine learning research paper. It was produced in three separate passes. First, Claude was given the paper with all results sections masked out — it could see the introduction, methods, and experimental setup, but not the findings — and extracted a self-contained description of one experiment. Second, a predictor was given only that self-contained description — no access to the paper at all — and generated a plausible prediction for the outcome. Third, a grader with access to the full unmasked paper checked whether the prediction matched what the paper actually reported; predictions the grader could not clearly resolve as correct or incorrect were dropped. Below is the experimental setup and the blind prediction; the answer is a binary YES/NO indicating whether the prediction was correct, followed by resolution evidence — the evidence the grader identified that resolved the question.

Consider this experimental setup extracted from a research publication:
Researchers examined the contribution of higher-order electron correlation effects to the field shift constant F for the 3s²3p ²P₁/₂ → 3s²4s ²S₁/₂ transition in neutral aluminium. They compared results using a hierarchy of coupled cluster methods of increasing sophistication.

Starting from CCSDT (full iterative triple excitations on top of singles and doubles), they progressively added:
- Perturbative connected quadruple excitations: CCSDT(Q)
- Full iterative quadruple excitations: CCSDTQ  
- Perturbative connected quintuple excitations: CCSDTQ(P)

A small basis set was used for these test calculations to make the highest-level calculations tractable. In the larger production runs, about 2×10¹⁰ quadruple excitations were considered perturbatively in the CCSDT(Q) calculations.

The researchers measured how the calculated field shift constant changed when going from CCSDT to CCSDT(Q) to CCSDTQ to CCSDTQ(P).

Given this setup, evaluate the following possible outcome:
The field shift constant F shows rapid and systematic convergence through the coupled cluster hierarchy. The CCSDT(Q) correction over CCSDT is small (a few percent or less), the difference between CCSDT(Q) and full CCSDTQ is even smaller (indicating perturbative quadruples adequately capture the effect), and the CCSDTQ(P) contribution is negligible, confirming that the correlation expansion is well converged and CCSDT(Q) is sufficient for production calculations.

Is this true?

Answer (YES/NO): YES